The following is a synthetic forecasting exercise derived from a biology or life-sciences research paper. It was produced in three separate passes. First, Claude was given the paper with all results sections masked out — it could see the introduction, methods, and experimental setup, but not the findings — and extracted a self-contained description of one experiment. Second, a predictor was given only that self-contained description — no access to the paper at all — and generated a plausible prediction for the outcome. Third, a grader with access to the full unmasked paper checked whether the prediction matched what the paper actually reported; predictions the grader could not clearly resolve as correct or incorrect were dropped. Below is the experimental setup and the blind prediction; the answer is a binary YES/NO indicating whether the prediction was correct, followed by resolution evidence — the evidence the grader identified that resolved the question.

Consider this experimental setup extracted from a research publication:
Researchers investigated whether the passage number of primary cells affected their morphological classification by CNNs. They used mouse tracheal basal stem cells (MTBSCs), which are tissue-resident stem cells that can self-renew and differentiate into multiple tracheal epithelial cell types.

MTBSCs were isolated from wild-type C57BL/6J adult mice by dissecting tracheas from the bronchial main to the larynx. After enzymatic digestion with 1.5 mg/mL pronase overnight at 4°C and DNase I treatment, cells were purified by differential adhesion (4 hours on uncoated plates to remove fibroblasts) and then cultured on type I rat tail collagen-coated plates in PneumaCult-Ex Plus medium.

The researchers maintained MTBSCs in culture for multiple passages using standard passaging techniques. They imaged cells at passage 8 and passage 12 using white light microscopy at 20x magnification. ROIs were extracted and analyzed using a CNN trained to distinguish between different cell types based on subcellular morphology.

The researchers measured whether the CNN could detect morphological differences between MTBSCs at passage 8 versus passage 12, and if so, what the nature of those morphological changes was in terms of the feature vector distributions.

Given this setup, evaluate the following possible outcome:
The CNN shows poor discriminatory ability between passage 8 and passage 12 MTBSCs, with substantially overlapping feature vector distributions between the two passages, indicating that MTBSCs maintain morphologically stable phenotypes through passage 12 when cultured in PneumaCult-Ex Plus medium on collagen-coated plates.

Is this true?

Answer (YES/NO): NO